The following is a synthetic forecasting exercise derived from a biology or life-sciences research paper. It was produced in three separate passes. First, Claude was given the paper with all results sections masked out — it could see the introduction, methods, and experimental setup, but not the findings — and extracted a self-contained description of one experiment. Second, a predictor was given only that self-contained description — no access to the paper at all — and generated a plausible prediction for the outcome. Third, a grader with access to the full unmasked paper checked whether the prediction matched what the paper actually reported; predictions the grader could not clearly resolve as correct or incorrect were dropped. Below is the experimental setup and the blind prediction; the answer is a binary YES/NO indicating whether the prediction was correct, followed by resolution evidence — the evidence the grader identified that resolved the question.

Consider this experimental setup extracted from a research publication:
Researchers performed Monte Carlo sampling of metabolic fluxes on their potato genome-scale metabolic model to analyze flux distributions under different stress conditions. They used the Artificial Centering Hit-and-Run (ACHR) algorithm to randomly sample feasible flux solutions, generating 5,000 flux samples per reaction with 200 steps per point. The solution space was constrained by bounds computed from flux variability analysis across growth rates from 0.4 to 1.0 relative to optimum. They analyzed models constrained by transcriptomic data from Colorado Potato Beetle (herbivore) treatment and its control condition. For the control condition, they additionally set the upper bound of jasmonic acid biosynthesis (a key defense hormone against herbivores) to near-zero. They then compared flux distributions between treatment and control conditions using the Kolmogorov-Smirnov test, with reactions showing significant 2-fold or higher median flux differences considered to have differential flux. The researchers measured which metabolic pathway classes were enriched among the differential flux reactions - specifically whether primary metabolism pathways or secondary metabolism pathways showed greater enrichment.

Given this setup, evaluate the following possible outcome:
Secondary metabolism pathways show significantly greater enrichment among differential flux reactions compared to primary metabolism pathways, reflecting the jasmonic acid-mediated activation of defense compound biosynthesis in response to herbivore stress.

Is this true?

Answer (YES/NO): NO